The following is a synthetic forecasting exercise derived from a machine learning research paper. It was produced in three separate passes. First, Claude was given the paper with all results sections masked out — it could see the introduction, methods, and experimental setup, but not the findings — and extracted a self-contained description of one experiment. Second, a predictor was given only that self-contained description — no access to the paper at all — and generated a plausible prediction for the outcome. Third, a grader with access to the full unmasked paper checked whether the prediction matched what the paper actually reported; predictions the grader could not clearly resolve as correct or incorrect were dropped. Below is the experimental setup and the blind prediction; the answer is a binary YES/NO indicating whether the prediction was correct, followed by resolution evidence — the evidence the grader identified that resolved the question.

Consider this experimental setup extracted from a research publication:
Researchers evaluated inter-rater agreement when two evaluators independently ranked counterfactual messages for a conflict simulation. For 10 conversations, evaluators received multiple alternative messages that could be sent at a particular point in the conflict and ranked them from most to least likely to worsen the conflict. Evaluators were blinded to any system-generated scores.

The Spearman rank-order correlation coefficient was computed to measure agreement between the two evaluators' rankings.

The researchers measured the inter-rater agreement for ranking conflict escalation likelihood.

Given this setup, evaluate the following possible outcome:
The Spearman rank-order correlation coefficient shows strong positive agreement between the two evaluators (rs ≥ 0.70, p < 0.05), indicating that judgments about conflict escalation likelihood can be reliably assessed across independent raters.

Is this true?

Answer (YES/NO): YES